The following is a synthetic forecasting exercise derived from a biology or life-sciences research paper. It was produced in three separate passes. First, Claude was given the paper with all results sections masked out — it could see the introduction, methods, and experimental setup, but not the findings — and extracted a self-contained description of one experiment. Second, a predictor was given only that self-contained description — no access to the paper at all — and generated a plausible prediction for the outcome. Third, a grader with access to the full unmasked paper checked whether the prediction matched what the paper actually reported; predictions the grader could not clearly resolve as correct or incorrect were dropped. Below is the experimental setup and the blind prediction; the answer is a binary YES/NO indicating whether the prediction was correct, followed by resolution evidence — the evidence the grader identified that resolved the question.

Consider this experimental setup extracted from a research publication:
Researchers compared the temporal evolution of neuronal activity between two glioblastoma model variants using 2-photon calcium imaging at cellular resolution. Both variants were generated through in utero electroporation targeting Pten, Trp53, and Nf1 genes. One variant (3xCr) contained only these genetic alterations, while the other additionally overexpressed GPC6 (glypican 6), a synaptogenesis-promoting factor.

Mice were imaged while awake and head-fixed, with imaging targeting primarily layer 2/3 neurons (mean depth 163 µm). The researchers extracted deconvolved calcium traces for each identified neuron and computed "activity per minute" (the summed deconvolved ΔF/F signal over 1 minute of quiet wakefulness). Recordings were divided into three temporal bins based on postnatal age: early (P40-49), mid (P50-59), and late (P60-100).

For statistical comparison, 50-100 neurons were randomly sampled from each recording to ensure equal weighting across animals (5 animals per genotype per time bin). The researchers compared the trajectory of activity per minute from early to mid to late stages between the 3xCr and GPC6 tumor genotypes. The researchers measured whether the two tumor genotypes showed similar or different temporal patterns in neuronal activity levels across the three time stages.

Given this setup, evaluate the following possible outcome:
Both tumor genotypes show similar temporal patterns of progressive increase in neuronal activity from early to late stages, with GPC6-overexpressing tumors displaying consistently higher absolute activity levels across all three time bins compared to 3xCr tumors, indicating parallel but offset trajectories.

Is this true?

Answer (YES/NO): NO